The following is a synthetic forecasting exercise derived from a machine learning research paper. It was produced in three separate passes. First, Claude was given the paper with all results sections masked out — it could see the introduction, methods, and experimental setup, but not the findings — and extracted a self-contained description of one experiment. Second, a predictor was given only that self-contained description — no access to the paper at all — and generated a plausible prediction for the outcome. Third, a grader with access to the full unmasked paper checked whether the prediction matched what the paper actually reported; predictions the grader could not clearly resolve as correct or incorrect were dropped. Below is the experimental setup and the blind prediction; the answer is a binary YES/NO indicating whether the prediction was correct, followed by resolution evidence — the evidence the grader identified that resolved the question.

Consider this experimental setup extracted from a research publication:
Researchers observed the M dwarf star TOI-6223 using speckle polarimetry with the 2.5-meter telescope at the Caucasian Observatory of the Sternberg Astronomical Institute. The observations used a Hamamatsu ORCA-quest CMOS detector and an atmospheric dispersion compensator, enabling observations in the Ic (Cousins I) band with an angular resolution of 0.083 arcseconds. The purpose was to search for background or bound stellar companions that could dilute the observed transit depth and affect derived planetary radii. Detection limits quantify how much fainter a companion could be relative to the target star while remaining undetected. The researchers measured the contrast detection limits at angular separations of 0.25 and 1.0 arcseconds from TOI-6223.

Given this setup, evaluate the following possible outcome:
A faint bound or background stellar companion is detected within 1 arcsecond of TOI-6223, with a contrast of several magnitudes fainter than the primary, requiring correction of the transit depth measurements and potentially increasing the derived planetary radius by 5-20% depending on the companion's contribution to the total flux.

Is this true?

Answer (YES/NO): NO